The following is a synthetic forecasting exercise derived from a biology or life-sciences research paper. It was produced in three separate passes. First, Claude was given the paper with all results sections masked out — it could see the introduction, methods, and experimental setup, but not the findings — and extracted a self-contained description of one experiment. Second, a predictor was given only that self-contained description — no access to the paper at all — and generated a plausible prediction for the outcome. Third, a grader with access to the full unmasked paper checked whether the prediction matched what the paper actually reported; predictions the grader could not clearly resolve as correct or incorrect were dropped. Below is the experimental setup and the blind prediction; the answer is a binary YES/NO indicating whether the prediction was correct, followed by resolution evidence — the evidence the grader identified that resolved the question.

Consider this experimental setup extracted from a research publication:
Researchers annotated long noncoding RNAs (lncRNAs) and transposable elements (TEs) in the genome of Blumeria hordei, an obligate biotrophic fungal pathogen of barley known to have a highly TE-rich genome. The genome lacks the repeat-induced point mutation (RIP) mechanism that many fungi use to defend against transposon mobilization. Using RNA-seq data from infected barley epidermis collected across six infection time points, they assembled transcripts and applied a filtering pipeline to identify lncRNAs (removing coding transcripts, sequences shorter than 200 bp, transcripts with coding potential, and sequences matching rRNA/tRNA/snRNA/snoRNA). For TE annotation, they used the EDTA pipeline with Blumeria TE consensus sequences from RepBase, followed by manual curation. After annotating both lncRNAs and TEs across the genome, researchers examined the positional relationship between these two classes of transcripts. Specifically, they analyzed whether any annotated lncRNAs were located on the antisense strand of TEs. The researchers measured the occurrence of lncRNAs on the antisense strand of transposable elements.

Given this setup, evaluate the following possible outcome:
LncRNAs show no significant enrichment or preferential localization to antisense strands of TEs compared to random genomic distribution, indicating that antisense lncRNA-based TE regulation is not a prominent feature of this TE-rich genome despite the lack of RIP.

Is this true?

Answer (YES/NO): NO